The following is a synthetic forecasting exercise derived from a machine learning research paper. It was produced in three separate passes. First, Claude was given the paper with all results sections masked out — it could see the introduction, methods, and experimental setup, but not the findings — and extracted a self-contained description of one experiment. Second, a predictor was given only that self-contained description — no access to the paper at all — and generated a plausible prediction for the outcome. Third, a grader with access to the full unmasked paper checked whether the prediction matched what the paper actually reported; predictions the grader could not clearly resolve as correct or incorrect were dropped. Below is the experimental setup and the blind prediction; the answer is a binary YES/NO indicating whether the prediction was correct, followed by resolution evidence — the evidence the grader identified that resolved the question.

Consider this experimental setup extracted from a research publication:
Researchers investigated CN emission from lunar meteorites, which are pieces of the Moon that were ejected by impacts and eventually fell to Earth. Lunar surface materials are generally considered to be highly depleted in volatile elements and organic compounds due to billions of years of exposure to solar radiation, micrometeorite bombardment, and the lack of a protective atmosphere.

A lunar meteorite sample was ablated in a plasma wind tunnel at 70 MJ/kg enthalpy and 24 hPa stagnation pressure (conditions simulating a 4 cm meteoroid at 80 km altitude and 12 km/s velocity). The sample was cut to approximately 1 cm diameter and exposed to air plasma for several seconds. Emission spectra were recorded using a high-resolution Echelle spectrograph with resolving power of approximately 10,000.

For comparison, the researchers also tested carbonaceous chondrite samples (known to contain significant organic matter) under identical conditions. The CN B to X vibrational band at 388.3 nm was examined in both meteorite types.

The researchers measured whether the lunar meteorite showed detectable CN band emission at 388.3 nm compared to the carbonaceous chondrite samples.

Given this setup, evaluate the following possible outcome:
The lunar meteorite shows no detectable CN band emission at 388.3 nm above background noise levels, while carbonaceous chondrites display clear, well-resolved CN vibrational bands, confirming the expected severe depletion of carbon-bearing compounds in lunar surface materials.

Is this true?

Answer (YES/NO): NO